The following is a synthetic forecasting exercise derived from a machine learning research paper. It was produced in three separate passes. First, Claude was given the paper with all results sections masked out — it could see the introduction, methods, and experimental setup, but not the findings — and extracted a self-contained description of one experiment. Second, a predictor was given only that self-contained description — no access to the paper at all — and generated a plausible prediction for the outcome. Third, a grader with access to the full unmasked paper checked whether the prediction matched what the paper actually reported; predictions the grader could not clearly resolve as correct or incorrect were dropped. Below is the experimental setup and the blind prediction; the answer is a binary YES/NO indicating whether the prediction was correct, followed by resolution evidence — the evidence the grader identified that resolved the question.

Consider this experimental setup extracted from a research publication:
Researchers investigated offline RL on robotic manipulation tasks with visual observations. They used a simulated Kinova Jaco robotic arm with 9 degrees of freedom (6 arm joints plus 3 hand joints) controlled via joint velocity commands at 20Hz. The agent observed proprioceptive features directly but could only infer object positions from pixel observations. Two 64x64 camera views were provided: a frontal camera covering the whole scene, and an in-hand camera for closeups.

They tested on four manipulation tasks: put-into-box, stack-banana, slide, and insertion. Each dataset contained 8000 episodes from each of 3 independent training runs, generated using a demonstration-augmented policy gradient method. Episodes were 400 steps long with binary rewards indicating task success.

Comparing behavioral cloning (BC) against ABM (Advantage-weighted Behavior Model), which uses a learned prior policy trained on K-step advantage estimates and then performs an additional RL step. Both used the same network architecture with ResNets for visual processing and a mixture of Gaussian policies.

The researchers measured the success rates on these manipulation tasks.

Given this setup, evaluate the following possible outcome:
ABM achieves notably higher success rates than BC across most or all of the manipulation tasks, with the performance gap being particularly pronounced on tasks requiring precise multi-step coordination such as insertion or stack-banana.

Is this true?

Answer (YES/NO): NO